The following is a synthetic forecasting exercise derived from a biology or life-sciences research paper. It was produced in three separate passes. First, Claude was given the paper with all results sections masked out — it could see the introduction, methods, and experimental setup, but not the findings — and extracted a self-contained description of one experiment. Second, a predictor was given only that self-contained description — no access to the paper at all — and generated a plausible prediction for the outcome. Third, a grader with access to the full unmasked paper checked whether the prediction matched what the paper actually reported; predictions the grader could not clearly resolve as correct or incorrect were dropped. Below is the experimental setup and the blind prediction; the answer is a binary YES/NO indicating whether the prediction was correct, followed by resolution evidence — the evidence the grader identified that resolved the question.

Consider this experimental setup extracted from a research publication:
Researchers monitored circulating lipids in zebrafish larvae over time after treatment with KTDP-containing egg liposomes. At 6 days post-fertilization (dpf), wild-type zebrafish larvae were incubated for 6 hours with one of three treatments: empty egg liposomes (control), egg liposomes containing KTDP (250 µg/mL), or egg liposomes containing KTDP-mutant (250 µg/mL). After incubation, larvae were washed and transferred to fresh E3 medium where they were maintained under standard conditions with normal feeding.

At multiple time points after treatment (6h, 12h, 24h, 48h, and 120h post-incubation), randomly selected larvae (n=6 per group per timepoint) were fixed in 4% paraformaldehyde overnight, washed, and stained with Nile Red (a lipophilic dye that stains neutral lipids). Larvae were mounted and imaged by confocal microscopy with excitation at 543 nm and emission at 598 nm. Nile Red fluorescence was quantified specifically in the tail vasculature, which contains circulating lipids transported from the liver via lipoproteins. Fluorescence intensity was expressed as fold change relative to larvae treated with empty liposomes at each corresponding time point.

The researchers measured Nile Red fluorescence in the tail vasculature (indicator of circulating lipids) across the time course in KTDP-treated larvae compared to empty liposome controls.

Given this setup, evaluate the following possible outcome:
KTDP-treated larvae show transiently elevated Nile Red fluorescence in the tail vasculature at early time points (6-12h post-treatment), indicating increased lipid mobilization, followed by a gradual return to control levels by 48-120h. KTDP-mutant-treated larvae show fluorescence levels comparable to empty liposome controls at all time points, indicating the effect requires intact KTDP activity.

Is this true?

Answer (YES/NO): NO